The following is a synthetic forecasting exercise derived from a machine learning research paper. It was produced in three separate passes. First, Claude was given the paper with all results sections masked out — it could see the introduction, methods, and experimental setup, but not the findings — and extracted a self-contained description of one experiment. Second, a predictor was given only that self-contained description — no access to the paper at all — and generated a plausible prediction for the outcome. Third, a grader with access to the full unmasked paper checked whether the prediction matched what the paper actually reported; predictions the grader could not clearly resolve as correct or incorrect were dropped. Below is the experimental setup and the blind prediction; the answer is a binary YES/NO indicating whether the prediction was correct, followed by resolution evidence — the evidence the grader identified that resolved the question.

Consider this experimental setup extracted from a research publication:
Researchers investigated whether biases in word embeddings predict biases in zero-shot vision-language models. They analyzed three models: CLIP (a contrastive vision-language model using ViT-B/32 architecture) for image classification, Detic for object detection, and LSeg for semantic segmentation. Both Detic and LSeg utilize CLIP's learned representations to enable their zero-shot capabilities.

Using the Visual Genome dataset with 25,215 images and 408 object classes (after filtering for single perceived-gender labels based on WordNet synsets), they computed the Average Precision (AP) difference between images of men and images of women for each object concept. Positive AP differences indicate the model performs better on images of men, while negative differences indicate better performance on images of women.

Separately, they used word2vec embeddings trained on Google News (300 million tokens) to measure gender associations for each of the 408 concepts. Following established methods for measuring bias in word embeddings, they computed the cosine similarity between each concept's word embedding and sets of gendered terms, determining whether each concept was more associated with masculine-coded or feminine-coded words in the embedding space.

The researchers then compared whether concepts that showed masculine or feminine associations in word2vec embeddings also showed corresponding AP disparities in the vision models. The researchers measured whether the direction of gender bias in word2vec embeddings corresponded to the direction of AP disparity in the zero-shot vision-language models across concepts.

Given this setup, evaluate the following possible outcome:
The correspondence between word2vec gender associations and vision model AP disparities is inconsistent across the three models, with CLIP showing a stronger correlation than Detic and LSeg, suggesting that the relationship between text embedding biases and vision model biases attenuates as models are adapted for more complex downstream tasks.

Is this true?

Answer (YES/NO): NO